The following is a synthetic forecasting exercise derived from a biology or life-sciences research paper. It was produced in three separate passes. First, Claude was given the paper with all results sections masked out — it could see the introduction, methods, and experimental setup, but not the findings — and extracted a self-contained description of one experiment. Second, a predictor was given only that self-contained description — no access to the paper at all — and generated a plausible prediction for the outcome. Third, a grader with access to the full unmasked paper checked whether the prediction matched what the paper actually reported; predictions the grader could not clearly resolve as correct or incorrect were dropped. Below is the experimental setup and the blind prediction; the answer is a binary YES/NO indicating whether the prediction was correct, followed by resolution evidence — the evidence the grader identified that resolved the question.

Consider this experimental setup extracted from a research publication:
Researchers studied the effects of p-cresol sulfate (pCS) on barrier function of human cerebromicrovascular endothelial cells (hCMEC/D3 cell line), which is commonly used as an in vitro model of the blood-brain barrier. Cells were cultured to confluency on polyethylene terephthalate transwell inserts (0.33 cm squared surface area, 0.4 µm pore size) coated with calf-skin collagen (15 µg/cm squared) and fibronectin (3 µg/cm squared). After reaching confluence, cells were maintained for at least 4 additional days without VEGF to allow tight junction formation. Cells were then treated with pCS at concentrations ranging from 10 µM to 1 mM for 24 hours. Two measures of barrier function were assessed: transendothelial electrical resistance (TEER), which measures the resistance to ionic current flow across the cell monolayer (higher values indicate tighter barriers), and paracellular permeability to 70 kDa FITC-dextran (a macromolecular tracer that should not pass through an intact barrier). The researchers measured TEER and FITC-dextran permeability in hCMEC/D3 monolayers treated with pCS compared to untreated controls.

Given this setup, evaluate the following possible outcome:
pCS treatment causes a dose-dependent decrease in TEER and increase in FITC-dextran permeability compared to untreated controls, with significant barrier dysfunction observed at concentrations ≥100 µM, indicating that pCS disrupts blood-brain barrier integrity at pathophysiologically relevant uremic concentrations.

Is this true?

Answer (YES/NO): NO